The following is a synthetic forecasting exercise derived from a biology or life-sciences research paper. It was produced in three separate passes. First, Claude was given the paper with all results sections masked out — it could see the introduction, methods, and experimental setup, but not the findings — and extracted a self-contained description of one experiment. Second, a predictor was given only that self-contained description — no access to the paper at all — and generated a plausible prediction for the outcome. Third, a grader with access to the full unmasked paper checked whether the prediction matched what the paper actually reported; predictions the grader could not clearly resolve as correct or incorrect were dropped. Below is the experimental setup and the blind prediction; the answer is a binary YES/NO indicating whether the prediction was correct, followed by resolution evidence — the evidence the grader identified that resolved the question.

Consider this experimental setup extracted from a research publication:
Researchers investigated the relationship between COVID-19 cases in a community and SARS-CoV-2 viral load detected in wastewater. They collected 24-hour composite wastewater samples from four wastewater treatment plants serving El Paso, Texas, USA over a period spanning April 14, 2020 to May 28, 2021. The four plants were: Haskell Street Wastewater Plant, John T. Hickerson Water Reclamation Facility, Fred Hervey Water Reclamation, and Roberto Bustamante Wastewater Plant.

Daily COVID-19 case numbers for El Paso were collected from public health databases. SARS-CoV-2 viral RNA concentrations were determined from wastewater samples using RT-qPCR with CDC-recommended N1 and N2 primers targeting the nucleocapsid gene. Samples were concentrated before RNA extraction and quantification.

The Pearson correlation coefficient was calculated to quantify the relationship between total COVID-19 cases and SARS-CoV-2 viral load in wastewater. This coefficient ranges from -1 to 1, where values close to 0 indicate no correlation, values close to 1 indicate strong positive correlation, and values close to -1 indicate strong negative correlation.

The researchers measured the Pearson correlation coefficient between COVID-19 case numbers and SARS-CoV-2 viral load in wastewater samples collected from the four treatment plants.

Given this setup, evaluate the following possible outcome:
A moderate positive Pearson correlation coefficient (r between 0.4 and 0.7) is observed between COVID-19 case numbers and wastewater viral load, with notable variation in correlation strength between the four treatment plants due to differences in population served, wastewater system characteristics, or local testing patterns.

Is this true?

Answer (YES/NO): NO